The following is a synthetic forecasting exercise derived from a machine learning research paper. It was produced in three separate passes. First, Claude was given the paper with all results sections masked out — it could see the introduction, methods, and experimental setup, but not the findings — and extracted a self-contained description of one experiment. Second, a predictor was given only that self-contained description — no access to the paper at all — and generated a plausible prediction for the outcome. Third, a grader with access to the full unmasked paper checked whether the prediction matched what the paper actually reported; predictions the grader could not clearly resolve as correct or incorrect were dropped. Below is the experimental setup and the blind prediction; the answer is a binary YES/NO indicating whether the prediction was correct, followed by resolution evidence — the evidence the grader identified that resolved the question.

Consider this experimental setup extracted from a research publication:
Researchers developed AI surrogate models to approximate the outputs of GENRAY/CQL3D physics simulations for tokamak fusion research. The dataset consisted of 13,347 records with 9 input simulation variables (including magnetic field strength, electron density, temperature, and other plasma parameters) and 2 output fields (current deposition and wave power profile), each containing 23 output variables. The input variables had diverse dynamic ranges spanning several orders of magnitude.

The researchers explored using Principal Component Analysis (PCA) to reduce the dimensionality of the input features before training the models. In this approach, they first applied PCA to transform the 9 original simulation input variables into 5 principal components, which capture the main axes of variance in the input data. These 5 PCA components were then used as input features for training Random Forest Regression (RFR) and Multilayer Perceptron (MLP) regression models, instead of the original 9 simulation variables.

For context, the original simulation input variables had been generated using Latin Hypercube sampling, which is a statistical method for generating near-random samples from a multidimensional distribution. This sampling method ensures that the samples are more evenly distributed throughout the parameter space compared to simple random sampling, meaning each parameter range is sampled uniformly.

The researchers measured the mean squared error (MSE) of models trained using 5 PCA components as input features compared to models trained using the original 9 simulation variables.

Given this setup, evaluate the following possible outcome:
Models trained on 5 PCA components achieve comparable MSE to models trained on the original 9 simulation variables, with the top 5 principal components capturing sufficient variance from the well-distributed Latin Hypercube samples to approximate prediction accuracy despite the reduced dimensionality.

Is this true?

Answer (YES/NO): NO